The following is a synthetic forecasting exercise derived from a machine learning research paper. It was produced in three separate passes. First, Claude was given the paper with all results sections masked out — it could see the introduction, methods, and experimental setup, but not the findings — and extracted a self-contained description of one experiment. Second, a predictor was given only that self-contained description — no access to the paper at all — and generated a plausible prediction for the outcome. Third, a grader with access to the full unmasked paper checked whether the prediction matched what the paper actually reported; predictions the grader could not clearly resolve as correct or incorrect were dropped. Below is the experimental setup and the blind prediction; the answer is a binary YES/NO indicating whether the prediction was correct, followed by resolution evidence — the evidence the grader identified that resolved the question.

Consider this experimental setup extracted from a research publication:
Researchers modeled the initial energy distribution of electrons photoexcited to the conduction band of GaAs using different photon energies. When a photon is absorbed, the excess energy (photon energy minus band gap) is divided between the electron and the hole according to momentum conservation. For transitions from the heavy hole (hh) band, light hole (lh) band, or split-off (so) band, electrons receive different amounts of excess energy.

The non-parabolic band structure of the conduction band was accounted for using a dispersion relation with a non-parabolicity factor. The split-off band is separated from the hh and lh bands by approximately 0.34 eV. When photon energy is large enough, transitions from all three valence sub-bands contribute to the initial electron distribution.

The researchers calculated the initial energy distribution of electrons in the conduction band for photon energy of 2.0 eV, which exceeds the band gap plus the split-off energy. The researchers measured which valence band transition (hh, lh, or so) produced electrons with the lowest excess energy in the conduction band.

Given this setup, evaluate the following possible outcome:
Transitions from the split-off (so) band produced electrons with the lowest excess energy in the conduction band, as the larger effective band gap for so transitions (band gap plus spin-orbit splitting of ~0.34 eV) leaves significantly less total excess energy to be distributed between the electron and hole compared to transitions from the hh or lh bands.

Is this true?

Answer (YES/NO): YES